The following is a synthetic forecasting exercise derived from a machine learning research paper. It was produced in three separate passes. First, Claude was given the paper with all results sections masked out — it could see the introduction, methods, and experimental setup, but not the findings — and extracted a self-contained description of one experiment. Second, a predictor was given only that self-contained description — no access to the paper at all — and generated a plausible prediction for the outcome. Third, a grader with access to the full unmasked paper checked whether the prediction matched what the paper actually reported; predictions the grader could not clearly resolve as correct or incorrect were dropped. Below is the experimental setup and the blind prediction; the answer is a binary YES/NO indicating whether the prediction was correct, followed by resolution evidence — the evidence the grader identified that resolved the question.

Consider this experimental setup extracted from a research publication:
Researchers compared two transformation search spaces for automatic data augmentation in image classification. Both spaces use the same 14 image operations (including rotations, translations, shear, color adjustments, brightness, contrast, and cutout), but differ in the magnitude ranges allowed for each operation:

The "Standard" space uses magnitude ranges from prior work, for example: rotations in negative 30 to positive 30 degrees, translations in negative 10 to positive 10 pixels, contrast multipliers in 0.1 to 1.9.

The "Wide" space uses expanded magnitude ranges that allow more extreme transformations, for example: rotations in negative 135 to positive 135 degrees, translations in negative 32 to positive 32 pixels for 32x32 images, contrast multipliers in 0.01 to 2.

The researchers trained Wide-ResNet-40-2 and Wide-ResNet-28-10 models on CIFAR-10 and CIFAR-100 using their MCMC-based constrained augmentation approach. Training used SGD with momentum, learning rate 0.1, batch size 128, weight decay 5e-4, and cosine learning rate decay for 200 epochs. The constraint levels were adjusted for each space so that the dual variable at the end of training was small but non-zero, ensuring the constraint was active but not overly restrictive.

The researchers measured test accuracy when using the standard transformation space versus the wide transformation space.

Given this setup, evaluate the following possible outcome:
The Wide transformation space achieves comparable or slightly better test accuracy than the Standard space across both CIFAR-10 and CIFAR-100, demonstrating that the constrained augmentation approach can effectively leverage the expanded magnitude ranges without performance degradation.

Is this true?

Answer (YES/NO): YES